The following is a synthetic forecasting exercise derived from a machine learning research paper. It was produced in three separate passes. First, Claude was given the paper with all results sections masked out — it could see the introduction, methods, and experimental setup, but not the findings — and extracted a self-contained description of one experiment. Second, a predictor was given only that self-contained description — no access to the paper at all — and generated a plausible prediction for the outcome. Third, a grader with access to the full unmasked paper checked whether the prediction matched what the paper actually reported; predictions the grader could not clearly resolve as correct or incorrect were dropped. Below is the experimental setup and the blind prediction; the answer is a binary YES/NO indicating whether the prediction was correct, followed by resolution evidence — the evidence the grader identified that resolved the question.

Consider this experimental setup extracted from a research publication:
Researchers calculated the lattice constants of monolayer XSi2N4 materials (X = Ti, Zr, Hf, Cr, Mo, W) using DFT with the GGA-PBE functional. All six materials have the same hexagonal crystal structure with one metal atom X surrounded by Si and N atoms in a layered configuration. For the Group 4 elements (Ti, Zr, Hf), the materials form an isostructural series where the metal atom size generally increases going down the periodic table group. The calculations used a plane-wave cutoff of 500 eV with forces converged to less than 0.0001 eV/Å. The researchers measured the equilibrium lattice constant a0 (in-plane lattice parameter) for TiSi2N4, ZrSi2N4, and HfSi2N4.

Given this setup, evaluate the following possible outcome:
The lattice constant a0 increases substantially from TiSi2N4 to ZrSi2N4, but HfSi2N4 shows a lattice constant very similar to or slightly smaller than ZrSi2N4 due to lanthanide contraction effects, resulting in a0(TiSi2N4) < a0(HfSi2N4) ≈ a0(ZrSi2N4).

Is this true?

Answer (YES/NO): YES